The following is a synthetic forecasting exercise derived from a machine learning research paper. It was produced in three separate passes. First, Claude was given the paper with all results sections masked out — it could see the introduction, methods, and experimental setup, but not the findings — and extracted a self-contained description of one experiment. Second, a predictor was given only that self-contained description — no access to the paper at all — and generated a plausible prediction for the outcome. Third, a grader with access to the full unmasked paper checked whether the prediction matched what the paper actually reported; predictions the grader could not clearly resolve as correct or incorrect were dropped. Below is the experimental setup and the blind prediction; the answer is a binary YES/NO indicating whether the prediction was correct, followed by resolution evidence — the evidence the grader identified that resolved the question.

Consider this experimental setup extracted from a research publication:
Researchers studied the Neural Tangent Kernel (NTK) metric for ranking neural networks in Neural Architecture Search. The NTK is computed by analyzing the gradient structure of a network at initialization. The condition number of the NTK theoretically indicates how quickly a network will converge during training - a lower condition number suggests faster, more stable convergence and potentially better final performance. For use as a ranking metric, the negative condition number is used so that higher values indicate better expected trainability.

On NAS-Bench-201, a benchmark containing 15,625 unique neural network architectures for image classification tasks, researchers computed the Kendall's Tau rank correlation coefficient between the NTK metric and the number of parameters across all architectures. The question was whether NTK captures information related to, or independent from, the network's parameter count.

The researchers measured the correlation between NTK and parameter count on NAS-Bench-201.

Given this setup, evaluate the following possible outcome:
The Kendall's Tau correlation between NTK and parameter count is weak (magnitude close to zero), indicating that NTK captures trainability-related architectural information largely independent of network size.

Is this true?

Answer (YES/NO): NO